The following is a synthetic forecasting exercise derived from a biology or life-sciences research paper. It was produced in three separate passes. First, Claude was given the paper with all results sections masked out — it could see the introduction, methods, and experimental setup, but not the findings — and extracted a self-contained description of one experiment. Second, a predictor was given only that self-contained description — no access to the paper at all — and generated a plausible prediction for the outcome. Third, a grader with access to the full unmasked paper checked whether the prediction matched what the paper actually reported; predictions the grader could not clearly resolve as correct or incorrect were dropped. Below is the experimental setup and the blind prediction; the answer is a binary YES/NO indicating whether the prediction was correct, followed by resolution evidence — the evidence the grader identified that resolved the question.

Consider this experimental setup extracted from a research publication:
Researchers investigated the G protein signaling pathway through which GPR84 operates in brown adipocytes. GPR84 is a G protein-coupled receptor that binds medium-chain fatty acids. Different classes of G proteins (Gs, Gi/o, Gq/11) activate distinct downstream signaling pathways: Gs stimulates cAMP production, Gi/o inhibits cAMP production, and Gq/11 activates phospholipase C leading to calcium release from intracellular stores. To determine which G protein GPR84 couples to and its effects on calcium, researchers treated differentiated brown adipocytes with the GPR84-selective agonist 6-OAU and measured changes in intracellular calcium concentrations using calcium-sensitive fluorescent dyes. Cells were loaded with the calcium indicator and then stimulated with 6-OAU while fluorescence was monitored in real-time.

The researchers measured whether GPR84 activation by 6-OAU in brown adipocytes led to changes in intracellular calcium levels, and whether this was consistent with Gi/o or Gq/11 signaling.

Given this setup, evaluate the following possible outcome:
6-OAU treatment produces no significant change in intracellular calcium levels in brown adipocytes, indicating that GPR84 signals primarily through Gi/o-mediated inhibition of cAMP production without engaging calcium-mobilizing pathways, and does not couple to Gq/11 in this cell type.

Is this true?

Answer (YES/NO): NO